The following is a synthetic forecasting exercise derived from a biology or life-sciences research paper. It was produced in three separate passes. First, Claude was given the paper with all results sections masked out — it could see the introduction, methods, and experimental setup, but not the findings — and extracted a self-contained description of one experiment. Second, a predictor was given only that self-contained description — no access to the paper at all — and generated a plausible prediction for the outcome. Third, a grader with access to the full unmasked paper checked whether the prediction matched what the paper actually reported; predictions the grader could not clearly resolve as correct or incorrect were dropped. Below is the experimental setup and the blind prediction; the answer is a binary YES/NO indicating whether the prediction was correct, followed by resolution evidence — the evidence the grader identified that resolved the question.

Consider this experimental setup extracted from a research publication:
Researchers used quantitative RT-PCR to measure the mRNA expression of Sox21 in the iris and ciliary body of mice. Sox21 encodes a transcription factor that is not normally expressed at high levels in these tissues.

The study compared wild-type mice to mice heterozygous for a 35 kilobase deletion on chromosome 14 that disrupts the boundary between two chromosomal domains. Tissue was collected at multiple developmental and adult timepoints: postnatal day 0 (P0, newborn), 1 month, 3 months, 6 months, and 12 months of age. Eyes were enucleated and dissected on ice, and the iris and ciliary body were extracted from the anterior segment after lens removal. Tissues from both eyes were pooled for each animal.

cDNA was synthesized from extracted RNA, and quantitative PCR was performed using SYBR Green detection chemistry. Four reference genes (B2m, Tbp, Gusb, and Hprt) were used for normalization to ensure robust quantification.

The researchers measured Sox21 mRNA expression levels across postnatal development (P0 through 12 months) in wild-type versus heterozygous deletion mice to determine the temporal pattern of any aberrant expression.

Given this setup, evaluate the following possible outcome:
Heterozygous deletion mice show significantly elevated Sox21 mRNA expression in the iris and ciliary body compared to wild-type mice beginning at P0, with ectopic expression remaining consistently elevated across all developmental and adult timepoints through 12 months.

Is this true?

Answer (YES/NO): YES